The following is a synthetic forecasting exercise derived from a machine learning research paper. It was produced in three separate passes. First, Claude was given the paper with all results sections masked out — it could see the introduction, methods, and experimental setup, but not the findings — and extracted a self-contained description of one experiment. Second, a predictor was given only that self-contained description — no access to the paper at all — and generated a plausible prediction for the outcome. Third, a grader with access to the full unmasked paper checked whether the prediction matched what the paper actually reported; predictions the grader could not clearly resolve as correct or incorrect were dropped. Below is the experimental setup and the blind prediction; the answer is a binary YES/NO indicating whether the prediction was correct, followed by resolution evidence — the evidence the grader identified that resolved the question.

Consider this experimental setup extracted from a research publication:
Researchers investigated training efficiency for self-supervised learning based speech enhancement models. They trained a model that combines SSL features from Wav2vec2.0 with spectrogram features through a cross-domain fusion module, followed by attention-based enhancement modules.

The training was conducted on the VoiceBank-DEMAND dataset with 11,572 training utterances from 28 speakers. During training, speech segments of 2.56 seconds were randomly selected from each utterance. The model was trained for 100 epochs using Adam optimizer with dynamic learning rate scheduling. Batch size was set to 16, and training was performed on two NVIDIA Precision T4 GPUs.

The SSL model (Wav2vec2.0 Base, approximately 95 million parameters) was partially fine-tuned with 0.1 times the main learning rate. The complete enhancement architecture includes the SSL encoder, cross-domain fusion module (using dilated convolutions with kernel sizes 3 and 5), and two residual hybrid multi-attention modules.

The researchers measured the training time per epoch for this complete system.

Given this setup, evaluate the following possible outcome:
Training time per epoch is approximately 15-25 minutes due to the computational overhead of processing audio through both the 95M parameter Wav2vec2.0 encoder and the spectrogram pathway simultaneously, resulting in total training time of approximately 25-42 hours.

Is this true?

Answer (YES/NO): NO